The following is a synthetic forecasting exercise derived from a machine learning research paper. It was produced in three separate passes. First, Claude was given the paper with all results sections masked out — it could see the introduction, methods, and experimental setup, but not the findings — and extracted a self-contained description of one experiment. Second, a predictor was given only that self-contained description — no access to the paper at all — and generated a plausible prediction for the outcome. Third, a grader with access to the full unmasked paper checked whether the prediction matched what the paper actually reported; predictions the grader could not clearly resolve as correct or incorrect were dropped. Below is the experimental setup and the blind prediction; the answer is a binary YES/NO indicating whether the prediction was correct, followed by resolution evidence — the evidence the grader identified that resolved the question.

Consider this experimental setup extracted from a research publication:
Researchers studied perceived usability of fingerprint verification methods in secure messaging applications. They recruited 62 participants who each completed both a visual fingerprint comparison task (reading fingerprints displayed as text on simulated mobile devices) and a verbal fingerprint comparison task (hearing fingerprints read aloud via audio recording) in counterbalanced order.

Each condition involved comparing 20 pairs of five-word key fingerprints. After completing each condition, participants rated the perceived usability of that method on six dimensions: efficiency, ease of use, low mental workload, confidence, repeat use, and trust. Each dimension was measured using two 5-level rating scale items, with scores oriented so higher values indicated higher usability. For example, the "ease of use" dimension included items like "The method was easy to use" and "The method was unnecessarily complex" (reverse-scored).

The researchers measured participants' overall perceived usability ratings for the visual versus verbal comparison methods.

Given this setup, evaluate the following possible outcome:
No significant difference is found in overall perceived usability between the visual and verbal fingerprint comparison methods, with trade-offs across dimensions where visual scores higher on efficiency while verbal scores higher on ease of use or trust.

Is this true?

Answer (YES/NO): NO